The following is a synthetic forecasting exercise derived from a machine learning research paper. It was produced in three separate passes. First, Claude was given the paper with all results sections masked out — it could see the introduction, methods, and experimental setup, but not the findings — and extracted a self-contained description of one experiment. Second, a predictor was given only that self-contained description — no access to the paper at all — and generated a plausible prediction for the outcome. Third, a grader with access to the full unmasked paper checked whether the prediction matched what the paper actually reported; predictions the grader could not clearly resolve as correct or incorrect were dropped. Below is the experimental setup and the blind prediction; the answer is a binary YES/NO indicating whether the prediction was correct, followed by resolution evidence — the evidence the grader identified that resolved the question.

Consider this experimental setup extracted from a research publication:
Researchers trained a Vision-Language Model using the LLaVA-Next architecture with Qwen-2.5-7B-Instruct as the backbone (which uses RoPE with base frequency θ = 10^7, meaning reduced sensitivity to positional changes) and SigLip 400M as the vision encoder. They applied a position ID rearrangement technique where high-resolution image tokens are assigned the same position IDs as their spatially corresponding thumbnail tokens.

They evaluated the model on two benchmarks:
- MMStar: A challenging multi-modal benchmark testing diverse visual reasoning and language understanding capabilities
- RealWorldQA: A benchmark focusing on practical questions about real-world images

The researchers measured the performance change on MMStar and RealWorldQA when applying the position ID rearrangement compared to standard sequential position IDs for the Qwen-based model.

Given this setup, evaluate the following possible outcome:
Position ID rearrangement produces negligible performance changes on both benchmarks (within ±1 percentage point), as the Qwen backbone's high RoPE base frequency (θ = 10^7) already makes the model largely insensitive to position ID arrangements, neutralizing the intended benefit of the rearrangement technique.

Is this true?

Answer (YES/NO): YES